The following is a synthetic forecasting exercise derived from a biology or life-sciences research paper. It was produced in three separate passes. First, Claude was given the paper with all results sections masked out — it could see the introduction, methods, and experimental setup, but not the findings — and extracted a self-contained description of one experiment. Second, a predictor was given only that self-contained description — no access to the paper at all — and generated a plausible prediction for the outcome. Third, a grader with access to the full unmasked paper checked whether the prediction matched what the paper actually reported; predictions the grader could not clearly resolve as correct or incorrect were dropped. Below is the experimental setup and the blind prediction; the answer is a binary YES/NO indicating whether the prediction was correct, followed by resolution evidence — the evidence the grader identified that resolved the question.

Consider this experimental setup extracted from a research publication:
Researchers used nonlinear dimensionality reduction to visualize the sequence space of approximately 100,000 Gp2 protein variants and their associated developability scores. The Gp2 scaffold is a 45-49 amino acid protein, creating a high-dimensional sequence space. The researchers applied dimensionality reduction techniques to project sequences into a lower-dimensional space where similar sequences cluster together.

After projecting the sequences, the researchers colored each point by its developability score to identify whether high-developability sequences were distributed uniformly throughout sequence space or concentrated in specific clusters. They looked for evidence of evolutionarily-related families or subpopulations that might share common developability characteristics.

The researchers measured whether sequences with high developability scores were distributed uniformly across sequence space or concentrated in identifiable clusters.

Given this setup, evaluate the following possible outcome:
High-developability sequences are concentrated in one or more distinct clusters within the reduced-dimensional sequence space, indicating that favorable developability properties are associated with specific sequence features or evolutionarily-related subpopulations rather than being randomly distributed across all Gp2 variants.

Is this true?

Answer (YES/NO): YES